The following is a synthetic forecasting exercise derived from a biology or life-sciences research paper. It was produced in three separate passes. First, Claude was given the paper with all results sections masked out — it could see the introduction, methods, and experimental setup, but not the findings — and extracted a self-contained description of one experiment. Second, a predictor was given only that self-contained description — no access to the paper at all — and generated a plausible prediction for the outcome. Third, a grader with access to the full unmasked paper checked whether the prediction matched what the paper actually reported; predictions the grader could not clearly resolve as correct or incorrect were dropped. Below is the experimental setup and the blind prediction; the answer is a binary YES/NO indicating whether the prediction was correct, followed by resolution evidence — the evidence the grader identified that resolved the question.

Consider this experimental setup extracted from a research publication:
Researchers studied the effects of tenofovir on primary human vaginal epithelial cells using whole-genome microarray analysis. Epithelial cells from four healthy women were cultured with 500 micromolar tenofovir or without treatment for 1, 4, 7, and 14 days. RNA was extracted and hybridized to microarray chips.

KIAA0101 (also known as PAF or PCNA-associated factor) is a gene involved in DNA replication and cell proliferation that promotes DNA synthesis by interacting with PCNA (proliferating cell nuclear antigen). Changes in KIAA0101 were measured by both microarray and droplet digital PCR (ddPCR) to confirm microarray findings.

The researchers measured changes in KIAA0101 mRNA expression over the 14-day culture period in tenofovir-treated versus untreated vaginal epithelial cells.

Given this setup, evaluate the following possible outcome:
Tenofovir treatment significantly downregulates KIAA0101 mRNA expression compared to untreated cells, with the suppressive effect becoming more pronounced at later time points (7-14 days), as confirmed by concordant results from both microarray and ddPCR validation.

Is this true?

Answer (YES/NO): NO